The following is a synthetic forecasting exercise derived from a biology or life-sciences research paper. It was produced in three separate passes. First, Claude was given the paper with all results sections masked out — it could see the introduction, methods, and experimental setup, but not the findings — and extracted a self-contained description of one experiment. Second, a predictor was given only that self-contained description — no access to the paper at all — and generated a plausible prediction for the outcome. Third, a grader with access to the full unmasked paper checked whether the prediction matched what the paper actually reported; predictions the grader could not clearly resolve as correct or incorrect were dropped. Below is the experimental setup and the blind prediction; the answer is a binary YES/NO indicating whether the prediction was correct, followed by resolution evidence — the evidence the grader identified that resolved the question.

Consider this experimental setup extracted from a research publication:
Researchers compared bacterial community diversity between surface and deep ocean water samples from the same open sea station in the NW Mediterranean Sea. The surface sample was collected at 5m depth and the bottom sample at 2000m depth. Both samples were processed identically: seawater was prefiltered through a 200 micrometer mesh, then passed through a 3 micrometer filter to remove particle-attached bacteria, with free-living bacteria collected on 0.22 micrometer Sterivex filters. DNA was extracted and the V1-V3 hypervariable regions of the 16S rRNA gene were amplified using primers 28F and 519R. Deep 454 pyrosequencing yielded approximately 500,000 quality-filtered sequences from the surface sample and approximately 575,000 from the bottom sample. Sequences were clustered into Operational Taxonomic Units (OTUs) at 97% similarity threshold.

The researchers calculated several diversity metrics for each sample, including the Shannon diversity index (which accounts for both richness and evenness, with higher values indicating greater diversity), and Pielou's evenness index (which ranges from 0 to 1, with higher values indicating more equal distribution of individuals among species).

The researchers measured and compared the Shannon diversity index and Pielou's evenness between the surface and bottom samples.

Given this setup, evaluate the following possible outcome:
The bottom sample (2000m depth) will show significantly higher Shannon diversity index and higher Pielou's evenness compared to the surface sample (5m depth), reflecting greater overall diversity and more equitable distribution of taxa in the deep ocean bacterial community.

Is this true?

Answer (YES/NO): YES